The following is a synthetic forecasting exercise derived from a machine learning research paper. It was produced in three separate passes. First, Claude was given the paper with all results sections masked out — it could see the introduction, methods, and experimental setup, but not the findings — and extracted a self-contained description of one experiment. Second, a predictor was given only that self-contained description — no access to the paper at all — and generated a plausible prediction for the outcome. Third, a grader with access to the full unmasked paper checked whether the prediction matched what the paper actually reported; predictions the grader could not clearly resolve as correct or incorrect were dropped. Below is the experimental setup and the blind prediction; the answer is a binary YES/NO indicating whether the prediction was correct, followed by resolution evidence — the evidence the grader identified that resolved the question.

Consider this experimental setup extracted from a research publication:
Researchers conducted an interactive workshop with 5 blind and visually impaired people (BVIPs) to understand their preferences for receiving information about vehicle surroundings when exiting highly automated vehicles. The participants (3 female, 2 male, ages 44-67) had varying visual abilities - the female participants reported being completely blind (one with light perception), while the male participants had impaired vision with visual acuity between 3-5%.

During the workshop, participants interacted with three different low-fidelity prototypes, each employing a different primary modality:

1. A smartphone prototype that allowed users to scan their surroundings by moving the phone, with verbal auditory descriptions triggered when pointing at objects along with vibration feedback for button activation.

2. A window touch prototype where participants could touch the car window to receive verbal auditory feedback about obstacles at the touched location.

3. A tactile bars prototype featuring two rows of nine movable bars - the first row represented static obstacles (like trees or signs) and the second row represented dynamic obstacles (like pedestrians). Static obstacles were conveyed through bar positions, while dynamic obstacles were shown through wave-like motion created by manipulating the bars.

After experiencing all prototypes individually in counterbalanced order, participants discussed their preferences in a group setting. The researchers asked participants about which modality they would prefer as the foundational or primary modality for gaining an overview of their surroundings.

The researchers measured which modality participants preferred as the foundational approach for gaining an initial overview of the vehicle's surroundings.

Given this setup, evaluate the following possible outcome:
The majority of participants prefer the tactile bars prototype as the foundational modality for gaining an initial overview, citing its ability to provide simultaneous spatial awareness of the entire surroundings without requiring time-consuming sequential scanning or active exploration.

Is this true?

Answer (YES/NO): YES